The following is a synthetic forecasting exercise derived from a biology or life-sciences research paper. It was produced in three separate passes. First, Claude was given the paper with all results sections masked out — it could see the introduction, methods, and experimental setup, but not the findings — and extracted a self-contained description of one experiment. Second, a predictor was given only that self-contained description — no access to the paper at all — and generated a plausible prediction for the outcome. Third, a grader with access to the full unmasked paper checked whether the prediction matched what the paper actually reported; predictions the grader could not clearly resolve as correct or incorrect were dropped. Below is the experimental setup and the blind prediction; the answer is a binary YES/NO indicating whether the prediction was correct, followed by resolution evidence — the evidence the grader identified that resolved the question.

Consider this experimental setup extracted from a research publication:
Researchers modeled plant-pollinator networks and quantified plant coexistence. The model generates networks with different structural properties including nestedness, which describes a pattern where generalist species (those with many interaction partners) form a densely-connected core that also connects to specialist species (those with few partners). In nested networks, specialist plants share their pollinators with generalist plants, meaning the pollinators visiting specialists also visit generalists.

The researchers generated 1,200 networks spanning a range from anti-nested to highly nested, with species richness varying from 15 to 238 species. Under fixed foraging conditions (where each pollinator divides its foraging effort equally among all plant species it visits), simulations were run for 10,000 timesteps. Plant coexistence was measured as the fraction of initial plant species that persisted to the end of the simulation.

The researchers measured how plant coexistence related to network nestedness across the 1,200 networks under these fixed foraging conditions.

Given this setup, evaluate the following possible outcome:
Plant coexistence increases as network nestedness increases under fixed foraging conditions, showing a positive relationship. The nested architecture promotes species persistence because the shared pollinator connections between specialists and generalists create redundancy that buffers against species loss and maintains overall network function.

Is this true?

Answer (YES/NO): NO